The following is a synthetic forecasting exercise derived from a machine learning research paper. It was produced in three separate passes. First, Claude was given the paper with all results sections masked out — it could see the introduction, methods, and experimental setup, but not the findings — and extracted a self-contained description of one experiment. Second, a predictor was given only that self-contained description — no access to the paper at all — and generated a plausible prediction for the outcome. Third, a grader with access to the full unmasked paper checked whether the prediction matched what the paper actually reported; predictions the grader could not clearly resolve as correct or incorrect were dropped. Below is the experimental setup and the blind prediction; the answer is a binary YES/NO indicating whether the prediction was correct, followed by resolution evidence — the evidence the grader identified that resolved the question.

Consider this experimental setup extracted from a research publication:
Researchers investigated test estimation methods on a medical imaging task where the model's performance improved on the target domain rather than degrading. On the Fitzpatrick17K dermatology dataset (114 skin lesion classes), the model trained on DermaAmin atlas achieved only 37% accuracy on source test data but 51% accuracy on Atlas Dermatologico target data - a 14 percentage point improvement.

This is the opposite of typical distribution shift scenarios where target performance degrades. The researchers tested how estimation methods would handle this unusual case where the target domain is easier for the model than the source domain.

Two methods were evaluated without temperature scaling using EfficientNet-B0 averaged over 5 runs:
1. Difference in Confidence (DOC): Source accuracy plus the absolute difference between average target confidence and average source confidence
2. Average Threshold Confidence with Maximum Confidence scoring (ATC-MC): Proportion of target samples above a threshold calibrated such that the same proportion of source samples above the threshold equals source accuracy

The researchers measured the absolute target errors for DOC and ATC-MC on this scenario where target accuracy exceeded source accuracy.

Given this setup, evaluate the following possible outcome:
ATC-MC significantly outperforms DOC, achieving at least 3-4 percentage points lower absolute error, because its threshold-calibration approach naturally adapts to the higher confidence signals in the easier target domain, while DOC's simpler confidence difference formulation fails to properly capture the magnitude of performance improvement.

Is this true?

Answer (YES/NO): NO